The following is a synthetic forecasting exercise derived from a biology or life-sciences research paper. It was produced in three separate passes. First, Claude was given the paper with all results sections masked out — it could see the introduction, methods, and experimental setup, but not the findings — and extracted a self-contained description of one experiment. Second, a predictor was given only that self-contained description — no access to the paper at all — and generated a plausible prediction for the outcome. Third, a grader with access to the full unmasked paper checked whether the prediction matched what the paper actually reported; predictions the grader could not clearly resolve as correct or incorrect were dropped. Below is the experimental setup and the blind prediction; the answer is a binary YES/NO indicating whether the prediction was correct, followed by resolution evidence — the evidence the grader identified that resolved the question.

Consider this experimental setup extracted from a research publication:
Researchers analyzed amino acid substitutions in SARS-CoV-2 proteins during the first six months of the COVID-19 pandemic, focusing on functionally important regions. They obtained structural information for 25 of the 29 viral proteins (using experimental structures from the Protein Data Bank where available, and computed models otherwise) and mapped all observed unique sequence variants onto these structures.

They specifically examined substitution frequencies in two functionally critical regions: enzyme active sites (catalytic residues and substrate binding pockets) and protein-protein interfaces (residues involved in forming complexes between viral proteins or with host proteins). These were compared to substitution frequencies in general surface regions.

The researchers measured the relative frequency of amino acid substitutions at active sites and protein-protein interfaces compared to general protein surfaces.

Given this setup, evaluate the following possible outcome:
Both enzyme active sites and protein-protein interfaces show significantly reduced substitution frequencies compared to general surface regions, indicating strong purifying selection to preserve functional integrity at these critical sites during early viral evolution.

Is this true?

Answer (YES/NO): YES